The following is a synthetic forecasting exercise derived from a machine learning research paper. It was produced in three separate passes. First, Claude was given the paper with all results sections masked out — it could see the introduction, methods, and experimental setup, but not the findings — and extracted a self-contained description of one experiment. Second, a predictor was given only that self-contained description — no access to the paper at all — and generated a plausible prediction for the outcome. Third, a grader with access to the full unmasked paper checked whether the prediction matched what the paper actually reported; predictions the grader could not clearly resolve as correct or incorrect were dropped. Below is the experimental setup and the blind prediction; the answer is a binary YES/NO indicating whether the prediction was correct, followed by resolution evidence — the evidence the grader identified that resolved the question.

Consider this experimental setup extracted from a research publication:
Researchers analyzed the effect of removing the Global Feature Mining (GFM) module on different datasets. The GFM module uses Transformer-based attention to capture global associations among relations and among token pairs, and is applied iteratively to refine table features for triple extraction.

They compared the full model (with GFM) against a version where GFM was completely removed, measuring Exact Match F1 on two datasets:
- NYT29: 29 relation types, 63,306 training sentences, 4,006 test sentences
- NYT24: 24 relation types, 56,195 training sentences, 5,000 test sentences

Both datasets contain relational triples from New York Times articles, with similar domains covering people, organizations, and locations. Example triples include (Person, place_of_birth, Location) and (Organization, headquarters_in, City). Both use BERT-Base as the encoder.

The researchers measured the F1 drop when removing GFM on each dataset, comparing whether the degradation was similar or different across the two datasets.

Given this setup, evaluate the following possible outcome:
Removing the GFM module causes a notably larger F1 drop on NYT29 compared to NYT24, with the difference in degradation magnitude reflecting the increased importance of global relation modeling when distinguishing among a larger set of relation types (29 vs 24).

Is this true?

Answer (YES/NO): YES